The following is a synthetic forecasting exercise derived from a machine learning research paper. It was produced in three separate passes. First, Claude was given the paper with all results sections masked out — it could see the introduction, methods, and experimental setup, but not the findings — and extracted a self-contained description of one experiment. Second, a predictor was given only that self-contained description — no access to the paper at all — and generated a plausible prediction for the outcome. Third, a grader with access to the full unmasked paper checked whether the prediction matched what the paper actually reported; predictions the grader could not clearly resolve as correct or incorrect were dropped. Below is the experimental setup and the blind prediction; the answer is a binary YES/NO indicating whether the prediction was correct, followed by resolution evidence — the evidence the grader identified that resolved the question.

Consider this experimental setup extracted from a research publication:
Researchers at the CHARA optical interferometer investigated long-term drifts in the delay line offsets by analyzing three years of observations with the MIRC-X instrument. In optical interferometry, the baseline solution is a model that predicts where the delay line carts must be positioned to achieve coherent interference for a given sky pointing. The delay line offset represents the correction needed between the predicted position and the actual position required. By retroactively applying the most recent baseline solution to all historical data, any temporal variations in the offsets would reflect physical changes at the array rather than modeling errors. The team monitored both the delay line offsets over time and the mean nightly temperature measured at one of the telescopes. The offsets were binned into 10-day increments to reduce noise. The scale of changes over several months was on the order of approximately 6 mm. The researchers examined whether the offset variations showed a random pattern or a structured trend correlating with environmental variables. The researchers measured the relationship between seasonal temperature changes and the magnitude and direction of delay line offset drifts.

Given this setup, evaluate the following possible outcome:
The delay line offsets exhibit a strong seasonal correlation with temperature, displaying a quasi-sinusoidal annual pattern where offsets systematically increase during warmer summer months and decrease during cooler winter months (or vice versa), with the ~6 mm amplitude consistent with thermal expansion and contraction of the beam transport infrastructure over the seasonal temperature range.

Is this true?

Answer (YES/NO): NO